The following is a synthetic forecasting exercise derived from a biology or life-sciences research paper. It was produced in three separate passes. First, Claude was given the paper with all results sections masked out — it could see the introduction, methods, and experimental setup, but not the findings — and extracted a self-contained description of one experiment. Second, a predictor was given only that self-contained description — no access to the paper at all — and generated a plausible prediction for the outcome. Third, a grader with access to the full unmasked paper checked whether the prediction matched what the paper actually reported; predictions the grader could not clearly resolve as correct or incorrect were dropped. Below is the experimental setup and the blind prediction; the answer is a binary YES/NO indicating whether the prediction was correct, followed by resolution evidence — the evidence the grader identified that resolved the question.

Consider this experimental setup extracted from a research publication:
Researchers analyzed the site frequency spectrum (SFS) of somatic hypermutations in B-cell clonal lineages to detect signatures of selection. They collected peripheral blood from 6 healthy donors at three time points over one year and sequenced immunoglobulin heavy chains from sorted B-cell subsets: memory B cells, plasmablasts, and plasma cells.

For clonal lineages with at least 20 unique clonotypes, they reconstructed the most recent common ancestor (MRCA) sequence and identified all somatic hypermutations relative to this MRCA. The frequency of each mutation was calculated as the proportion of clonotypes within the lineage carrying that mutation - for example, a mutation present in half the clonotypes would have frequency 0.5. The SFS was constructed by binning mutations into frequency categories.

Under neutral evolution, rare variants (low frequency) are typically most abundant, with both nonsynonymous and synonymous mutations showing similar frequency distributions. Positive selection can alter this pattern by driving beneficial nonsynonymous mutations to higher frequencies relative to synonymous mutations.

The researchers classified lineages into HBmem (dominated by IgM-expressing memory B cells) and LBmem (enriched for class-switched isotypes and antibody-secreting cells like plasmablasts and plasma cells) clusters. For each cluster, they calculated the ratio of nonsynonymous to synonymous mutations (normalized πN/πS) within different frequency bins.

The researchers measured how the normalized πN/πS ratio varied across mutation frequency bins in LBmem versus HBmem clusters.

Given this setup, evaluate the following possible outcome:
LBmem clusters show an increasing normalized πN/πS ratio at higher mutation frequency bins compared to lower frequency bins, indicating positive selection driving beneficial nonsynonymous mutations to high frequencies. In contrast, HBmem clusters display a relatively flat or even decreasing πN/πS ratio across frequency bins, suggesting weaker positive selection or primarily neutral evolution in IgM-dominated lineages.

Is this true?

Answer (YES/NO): YES